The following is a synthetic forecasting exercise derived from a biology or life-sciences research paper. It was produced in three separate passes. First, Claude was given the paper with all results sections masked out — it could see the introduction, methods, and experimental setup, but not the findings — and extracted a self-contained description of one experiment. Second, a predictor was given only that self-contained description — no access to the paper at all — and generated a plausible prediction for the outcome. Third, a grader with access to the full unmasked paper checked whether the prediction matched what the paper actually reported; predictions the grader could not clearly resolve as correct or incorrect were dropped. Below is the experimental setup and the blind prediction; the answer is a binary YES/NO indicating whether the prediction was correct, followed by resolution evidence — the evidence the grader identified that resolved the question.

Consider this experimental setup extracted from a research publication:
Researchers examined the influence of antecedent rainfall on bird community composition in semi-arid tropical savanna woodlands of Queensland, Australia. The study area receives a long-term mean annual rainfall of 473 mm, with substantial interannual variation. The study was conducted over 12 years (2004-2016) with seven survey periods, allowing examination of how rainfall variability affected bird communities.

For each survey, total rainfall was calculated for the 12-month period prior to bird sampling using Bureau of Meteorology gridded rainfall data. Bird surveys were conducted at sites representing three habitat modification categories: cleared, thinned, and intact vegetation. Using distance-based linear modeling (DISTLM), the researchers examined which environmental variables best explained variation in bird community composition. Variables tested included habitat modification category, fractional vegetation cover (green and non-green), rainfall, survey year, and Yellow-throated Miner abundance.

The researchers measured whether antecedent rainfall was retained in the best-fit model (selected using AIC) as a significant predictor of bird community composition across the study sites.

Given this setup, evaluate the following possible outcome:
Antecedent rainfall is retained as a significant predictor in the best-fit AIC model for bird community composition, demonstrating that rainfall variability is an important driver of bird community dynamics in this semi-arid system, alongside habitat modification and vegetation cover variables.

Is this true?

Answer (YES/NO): YES